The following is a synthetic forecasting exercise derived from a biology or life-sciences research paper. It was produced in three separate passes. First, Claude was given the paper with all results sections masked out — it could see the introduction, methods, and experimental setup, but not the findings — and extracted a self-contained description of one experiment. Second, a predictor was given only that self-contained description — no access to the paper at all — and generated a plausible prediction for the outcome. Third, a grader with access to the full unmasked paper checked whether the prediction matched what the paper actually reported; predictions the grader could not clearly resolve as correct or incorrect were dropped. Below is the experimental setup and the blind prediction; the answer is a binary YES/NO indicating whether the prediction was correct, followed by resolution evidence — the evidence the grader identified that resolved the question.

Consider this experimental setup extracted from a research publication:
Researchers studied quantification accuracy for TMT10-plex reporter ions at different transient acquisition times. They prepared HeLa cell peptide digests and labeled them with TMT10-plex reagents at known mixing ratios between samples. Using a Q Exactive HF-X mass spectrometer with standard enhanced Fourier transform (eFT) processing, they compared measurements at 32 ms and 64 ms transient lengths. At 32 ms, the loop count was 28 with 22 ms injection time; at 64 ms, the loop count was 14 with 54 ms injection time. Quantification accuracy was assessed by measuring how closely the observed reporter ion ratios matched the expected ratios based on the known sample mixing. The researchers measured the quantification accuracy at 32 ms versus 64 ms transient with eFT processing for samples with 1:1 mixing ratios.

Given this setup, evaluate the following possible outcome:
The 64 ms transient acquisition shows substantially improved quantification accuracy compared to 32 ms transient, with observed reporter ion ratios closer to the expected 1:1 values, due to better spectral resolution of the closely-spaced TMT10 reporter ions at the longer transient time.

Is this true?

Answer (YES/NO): YES